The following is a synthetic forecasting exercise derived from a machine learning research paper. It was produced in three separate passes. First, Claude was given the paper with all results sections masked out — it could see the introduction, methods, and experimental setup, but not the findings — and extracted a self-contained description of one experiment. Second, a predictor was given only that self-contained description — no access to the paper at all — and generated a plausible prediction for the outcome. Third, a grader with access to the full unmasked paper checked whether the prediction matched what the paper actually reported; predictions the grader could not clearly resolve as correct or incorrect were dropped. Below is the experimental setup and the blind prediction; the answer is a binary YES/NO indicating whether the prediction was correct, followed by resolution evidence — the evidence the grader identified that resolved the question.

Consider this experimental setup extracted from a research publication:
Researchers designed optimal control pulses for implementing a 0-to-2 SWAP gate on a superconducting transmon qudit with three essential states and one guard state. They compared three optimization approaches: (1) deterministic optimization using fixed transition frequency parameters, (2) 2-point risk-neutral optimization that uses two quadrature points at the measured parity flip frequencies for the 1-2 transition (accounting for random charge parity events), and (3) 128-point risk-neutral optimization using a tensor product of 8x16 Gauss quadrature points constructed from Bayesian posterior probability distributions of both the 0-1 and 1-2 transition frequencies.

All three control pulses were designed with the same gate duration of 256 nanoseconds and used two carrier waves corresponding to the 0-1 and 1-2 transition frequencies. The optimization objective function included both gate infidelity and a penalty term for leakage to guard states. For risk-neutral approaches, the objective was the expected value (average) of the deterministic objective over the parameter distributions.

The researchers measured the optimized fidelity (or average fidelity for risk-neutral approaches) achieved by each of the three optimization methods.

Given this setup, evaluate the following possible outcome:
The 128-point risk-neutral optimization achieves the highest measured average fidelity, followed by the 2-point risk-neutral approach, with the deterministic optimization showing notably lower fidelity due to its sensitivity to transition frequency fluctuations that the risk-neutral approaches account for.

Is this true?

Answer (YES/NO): NO